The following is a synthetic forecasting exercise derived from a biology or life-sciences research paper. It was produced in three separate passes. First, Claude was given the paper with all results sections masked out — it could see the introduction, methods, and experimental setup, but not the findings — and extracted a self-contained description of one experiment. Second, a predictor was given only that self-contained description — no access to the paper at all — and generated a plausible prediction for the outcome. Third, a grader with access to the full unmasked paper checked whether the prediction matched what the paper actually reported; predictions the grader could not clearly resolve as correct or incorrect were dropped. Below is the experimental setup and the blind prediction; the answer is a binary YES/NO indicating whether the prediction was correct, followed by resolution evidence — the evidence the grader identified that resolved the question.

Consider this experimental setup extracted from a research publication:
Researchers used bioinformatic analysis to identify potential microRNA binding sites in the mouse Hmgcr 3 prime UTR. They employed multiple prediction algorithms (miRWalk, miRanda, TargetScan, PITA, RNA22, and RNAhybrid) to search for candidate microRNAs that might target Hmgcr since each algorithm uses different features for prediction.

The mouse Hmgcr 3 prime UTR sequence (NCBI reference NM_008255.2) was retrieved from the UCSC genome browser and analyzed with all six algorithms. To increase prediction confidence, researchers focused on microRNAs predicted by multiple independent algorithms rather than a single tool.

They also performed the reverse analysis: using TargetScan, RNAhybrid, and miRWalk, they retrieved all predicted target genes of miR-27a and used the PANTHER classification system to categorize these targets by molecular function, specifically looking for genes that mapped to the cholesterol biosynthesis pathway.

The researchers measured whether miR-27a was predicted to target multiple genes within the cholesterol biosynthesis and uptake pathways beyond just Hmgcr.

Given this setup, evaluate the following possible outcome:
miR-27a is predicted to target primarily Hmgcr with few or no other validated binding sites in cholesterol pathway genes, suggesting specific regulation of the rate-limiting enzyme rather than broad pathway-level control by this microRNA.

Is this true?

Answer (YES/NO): NO